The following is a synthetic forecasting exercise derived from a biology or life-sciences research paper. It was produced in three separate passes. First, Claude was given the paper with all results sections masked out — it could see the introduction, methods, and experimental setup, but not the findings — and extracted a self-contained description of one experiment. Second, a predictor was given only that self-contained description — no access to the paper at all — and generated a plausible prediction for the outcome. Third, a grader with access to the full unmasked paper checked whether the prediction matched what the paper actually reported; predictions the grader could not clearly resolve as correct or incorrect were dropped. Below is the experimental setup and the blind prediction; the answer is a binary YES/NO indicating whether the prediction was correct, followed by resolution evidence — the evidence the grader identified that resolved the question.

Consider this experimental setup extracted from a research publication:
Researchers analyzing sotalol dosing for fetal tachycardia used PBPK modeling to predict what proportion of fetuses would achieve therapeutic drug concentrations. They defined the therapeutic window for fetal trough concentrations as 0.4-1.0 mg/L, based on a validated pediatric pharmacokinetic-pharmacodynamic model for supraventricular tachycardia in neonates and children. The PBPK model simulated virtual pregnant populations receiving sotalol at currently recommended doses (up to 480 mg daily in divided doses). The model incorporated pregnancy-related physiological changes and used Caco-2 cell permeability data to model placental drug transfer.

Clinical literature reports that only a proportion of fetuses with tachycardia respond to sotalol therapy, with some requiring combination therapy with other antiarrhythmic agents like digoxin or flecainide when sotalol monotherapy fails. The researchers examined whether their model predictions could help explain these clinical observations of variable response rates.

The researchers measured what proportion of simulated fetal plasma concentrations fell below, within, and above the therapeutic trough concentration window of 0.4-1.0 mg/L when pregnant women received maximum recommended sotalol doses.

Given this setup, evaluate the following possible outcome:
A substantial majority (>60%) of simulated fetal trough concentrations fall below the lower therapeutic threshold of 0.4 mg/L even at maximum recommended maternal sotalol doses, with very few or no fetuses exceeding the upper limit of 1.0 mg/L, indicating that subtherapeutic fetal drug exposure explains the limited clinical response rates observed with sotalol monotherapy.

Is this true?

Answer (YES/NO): NO